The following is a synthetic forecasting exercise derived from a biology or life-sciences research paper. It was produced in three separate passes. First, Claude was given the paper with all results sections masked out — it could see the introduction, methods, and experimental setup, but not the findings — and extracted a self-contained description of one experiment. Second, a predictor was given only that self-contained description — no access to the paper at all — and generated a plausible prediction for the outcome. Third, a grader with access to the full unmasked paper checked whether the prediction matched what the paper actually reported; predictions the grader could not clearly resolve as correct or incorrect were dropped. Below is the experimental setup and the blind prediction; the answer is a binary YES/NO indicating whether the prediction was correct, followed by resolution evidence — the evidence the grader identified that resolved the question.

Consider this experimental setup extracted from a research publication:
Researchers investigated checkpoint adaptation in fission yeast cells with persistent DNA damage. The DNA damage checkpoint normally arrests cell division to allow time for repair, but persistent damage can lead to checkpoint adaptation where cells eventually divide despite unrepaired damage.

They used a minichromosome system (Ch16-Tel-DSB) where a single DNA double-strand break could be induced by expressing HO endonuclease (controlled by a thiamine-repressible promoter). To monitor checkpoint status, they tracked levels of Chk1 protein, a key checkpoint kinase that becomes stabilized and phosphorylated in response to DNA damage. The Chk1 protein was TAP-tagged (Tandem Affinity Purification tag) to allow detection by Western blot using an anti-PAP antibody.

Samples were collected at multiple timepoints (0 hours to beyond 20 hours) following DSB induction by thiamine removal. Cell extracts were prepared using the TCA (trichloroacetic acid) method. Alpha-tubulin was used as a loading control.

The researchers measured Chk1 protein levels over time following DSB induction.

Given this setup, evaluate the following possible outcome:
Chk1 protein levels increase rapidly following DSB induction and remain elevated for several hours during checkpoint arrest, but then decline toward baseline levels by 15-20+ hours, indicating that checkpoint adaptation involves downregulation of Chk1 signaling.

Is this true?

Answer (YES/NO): NO